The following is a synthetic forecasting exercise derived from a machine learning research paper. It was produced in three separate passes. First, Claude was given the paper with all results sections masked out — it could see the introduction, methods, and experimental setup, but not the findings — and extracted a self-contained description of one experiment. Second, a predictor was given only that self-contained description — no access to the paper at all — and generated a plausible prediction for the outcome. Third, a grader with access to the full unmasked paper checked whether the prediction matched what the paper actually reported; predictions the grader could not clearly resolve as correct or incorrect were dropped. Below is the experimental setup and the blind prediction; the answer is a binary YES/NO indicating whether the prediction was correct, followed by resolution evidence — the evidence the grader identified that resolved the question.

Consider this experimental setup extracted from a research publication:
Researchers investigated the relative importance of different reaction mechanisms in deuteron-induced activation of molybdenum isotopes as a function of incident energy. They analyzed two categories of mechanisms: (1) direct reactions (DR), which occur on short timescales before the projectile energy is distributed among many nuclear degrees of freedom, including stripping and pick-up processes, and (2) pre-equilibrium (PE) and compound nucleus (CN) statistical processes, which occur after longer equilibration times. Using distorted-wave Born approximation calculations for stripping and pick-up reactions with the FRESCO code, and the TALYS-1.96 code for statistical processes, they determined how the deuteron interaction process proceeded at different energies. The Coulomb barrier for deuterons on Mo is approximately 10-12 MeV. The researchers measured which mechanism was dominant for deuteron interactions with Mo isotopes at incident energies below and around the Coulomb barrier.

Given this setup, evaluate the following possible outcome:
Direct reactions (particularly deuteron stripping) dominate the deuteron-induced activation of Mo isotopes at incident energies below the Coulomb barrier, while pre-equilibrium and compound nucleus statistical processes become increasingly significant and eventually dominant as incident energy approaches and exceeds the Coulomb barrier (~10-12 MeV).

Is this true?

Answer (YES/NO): YES